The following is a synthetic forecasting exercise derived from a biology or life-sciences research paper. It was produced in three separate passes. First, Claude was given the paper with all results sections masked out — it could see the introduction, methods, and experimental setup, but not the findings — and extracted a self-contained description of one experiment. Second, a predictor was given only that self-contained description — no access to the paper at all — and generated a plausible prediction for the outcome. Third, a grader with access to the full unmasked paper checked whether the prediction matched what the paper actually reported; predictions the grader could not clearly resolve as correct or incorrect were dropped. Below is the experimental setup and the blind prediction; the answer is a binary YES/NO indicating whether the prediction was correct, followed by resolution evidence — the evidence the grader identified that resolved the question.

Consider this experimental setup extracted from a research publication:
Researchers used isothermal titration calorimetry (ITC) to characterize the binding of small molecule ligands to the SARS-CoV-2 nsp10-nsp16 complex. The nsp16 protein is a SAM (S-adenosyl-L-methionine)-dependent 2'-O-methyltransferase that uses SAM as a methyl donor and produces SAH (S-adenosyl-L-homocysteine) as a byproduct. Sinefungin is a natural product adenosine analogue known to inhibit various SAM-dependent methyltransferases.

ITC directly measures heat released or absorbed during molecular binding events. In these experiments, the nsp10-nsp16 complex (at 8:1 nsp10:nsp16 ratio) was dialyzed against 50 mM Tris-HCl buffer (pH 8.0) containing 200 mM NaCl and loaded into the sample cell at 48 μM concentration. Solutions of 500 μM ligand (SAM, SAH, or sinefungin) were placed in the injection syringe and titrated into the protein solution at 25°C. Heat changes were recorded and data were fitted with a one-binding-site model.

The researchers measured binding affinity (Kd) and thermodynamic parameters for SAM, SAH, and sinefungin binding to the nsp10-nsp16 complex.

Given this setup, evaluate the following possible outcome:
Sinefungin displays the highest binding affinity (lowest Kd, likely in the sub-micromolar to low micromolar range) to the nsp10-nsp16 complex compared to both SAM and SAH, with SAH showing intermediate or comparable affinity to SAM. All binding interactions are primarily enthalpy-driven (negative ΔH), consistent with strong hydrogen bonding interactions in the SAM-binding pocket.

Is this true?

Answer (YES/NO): NO